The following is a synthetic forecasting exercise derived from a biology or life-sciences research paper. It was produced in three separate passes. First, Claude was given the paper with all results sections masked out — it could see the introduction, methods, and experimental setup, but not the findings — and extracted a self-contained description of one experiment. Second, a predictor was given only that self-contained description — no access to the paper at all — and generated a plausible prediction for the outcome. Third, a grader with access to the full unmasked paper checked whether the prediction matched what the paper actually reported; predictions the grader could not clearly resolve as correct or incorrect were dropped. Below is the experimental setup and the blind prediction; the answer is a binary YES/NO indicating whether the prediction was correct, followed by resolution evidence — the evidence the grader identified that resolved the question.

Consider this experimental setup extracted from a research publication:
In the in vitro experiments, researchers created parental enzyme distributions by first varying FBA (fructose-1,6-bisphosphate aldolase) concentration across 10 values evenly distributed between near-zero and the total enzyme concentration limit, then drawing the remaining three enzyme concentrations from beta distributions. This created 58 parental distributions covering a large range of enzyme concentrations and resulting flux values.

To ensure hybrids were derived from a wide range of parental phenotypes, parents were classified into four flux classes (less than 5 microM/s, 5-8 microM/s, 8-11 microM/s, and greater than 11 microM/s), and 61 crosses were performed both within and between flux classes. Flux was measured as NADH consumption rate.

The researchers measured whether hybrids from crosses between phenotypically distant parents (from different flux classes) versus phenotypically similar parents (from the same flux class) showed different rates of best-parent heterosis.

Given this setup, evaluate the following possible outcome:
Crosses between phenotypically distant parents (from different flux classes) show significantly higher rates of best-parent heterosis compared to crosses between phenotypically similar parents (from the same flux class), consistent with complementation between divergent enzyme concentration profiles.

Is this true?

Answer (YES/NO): NO